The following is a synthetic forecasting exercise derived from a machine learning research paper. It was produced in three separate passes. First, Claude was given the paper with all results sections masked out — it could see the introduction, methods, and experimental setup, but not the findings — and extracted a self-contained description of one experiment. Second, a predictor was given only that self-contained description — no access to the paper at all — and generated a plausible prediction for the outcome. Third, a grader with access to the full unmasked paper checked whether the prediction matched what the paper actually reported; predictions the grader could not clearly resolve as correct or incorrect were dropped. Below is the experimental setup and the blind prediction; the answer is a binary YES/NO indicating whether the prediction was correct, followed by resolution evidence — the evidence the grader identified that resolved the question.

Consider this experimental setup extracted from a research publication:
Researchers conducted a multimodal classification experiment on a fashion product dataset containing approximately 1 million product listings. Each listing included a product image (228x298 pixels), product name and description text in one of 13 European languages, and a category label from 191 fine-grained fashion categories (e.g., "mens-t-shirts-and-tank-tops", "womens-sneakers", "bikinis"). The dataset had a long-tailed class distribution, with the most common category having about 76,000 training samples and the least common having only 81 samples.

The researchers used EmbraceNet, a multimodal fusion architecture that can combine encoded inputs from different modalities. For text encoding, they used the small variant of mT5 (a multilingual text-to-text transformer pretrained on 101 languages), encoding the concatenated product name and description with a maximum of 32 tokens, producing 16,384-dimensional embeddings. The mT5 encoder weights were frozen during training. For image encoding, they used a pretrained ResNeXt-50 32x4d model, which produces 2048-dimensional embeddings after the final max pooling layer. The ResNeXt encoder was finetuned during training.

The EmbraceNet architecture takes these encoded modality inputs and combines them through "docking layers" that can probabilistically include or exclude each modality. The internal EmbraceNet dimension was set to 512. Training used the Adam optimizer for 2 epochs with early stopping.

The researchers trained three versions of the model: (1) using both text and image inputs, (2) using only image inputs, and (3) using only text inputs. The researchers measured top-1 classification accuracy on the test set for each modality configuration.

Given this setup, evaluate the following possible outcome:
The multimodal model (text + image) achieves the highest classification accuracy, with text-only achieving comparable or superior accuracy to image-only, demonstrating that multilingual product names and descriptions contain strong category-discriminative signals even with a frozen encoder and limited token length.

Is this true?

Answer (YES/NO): NO